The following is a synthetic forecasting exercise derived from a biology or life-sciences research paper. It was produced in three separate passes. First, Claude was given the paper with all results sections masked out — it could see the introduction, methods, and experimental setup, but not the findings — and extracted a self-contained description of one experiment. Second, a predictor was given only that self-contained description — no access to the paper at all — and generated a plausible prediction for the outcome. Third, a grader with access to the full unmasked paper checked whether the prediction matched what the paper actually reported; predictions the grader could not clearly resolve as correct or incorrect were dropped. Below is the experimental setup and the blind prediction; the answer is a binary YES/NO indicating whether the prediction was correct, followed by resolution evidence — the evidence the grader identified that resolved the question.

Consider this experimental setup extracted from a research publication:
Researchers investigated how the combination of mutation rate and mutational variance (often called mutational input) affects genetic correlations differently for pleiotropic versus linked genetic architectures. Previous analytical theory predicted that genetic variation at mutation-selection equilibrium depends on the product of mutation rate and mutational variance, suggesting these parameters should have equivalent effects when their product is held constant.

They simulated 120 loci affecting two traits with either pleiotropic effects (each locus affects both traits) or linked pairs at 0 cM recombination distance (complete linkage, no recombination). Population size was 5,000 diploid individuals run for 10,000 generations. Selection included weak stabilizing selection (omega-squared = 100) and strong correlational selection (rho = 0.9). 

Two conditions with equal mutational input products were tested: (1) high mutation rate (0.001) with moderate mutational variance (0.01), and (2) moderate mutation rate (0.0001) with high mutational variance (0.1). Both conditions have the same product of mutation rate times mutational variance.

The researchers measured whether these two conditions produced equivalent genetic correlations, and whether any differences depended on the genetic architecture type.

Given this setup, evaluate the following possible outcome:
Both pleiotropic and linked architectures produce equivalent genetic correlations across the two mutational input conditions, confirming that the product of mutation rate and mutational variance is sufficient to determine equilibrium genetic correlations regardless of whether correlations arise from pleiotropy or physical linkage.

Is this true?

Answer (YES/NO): NO